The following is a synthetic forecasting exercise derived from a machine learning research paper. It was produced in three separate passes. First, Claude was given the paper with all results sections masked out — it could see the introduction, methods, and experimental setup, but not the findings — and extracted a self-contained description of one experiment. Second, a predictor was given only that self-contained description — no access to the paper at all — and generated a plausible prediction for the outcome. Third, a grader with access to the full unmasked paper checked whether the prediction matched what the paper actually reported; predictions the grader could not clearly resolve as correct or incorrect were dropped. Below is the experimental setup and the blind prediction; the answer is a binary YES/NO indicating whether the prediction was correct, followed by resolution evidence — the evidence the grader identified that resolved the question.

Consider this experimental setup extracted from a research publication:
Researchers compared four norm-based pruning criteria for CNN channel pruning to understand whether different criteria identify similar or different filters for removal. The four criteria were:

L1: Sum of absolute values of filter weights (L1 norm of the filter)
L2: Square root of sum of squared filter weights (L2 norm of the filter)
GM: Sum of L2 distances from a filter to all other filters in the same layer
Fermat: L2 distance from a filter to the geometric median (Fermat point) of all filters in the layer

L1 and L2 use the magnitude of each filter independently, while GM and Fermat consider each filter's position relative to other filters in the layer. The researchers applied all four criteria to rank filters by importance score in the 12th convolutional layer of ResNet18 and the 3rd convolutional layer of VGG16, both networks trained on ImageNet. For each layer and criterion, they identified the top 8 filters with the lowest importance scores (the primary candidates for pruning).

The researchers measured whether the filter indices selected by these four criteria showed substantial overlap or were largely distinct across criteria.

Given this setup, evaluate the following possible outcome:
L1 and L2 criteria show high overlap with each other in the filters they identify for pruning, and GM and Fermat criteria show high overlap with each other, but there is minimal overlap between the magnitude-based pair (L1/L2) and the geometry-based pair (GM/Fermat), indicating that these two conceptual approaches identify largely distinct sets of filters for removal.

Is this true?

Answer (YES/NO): NO